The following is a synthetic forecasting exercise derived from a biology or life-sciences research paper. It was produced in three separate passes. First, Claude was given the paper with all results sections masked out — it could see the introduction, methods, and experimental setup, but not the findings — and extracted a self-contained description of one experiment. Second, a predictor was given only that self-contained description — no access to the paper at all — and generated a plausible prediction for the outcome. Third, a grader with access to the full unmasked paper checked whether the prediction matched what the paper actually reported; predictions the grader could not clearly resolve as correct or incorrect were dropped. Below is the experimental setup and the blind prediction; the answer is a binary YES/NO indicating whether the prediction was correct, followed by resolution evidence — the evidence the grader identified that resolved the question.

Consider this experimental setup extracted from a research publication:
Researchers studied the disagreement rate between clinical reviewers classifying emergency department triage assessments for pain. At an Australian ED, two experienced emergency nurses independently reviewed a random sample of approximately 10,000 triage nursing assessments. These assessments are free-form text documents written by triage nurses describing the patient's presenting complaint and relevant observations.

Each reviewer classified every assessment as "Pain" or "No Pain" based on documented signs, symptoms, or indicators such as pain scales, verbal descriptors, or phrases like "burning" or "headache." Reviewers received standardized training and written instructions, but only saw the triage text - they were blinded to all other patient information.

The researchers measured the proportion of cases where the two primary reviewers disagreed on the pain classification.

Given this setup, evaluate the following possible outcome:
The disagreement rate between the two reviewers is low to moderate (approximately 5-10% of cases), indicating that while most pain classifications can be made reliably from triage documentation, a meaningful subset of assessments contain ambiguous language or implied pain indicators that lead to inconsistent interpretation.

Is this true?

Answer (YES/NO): YES